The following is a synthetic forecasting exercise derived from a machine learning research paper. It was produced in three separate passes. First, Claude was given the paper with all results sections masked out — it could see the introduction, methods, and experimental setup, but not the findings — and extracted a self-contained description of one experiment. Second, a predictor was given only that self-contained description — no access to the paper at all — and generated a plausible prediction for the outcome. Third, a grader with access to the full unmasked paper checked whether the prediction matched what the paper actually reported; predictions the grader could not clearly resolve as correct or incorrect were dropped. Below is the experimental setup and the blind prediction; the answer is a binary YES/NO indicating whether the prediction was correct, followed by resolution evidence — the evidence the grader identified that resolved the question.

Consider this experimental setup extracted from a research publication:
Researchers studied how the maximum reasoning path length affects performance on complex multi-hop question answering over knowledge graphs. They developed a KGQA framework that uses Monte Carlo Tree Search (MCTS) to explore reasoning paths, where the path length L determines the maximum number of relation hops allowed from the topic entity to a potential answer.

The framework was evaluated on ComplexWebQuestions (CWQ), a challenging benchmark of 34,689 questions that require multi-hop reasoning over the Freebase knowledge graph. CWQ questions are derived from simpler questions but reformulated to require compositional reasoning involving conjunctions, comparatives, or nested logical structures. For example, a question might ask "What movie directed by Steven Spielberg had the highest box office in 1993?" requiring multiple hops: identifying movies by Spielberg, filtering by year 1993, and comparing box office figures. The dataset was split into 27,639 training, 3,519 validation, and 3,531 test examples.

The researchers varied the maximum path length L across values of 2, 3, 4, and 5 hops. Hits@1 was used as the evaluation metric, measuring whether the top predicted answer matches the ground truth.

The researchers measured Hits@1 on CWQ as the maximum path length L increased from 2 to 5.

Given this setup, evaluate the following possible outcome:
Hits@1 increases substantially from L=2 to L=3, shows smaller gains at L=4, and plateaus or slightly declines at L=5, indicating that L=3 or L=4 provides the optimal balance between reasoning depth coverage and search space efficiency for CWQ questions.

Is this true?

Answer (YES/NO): NO